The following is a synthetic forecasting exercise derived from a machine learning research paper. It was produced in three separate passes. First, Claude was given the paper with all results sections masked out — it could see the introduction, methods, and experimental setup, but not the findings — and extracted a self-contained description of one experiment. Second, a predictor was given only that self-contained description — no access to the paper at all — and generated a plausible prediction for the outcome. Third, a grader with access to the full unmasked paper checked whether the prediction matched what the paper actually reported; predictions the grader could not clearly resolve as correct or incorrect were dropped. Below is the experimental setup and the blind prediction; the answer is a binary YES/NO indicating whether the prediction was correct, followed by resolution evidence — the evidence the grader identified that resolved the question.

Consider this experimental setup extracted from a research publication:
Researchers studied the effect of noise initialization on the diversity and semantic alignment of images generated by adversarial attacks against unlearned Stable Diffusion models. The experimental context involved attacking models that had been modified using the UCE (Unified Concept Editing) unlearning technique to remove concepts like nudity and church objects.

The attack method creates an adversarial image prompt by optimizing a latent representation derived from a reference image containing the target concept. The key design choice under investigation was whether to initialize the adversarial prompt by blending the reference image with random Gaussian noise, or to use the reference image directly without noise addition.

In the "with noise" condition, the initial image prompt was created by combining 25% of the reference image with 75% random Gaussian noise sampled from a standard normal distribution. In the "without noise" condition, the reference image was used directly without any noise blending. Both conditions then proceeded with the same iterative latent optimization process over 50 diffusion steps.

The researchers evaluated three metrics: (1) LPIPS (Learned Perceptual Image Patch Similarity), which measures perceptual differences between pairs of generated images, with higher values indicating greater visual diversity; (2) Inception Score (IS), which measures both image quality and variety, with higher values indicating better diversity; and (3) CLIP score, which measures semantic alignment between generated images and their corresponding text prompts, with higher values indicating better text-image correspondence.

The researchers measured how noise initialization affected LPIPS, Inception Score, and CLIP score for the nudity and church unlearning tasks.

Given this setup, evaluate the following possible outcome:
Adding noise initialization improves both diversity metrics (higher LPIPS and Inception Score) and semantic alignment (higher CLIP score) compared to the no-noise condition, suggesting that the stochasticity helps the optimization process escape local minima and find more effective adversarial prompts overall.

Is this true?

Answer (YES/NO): YES